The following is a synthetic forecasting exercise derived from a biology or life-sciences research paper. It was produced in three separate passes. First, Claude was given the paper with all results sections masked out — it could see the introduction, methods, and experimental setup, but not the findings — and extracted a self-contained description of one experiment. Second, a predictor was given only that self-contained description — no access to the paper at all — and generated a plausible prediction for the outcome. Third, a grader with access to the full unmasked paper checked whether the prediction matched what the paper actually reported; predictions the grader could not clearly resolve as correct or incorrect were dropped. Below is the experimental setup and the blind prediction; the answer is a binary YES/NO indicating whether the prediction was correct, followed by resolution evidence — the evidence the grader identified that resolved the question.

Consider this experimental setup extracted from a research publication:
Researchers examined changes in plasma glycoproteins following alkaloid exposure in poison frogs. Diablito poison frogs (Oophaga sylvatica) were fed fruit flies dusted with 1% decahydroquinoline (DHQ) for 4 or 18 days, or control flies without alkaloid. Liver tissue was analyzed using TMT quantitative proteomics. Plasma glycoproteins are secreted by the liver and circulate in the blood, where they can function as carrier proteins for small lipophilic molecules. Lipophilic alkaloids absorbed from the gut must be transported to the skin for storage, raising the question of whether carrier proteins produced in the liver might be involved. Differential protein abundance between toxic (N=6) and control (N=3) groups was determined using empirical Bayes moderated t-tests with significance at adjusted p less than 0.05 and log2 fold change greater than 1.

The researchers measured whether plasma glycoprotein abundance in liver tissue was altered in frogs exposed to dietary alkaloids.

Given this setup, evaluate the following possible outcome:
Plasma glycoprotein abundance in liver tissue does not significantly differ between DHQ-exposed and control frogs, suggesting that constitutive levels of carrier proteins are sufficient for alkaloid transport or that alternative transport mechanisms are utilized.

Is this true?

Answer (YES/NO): NO